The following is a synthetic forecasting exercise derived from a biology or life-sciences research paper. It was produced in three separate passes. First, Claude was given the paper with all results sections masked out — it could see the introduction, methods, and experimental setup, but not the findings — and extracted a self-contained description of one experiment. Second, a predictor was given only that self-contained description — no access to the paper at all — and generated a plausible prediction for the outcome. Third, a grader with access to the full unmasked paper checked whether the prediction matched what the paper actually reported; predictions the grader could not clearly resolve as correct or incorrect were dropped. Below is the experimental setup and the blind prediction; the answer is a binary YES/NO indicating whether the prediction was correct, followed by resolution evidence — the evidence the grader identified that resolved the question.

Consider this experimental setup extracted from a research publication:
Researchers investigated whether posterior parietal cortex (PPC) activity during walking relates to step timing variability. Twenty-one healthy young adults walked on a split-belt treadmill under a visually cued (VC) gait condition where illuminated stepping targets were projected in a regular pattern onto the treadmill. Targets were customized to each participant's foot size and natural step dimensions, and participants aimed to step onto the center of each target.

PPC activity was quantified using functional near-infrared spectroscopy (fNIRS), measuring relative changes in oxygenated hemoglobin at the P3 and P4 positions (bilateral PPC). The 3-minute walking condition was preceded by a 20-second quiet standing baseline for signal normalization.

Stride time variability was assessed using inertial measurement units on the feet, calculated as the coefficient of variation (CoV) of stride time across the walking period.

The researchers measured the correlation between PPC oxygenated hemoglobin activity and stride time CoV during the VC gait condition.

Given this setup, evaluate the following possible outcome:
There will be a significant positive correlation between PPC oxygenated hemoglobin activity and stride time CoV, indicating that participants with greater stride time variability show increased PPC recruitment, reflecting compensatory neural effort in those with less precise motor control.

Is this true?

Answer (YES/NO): YES